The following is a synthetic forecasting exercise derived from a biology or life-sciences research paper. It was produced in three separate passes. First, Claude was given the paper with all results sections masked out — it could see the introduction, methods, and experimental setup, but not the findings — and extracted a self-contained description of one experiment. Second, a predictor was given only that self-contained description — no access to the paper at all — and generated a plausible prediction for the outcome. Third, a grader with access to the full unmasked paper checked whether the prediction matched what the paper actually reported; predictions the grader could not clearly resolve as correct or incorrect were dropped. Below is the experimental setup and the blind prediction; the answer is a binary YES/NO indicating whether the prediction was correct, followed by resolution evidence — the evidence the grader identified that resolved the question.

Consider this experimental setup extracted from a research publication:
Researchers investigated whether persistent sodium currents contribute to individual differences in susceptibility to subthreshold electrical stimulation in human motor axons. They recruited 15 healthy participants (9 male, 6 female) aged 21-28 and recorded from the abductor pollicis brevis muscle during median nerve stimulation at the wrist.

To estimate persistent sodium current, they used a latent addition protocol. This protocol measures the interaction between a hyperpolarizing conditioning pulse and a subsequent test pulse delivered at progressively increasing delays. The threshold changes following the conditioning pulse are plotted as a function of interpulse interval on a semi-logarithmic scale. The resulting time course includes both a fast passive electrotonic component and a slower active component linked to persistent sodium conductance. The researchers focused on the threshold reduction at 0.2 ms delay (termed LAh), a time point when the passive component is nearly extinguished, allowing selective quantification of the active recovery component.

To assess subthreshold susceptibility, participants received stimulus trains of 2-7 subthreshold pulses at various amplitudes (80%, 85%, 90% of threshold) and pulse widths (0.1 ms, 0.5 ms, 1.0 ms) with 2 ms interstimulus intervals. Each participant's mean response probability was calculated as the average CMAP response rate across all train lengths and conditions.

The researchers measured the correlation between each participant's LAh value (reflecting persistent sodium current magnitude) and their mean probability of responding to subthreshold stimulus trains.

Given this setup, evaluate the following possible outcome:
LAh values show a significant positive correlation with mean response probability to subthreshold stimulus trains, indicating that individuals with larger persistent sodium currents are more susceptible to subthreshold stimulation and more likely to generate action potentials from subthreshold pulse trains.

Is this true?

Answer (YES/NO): YES